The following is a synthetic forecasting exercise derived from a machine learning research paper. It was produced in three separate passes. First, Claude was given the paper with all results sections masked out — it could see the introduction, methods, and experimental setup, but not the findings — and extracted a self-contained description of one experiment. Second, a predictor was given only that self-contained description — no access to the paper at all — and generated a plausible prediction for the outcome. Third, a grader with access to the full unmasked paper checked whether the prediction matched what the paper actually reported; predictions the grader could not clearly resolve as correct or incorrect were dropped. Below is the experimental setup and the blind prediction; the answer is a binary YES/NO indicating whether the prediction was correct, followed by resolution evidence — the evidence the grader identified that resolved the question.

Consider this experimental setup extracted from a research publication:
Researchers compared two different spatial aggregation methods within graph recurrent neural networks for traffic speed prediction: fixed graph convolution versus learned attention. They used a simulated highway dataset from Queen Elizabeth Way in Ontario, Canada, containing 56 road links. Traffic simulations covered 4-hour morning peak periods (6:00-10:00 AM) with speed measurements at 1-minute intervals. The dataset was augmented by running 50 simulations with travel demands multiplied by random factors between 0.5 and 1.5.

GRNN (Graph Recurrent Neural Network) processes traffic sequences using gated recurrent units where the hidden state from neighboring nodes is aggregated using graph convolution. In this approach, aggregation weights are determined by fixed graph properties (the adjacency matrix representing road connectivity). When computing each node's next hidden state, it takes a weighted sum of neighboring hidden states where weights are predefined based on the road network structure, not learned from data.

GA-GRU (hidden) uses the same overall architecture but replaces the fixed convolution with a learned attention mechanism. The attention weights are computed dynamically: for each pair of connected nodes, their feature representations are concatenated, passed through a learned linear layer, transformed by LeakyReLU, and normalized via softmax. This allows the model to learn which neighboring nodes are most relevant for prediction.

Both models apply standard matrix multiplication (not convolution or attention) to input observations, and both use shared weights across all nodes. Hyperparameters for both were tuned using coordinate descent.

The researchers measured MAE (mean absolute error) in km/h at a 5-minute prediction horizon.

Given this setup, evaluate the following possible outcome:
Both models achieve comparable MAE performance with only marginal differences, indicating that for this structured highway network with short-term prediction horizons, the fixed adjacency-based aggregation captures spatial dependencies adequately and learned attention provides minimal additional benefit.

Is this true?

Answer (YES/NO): NO